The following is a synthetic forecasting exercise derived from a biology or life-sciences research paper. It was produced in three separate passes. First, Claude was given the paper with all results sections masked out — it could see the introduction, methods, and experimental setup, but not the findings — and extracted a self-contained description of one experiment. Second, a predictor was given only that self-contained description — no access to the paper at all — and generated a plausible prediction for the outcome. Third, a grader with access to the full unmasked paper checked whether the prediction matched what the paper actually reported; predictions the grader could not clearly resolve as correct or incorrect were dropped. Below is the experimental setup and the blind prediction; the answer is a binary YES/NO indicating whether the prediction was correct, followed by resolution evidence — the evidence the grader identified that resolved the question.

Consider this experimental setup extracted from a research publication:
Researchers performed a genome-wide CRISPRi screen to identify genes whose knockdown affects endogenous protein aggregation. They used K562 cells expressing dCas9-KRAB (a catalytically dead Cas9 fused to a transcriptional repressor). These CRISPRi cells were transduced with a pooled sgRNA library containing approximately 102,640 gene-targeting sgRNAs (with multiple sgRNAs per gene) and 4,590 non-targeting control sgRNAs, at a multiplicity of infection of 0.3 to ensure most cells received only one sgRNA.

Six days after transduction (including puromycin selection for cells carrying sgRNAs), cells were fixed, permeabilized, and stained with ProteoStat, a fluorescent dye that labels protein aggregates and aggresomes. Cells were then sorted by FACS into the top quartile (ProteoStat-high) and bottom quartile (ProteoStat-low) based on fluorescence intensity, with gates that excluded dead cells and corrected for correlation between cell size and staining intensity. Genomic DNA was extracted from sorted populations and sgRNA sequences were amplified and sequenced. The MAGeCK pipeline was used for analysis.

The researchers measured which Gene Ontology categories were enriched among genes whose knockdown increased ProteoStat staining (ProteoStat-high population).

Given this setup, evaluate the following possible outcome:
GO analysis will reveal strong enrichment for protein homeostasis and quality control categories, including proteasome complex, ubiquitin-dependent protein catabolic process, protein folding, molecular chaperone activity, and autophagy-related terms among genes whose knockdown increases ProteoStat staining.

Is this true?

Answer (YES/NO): NO